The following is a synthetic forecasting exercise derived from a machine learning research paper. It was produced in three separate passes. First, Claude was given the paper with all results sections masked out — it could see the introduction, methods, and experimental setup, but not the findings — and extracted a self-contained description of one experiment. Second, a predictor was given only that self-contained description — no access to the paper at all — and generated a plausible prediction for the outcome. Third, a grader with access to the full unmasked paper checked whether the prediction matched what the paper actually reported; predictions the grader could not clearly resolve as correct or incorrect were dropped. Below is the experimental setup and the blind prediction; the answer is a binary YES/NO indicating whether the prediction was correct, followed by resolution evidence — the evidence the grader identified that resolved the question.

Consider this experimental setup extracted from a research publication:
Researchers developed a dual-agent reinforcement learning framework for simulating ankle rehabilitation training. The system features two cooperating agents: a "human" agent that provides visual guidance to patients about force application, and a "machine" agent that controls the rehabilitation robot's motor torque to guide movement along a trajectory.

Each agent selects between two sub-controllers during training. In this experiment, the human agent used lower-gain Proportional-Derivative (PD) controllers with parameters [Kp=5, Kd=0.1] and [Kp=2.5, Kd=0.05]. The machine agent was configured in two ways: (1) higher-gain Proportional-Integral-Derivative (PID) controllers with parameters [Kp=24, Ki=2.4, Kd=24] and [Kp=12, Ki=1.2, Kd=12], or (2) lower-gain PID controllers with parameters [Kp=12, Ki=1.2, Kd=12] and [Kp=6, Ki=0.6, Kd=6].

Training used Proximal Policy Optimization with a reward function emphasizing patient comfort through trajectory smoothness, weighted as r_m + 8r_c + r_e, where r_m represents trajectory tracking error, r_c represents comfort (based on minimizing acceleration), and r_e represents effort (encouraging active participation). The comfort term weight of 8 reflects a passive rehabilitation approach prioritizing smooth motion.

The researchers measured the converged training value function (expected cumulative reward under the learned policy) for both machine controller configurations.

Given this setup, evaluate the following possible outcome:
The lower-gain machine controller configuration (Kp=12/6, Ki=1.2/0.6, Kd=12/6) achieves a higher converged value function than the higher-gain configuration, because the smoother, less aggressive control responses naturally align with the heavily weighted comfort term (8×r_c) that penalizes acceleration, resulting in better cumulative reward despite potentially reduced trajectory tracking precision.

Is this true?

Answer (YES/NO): NO